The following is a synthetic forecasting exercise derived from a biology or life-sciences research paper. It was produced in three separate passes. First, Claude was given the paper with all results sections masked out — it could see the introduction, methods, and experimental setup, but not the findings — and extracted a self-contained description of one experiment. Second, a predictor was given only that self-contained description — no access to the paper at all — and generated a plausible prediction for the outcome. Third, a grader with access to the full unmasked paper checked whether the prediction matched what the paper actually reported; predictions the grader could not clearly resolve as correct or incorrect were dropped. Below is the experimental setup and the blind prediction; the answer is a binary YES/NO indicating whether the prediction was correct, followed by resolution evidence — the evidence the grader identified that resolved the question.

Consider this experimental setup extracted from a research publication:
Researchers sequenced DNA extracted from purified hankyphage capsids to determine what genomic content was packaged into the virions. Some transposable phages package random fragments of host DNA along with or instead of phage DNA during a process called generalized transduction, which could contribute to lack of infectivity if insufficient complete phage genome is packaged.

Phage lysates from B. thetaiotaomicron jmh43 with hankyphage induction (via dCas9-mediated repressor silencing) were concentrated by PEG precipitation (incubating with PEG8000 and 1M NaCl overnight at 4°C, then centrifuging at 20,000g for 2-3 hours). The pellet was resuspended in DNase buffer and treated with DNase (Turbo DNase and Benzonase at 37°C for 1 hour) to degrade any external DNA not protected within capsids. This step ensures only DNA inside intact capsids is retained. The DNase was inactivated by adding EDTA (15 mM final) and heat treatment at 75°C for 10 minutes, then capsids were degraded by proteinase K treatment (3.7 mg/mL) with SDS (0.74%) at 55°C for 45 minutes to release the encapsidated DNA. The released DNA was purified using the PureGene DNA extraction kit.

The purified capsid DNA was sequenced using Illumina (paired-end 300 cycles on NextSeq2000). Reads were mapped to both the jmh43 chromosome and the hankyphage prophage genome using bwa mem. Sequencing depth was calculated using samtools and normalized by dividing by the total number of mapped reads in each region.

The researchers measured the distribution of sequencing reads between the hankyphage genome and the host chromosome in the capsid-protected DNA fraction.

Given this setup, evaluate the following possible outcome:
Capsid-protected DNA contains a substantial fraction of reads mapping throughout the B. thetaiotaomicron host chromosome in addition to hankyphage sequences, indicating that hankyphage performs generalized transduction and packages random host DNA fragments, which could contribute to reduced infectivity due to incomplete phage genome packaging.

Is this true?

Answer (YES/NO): NO